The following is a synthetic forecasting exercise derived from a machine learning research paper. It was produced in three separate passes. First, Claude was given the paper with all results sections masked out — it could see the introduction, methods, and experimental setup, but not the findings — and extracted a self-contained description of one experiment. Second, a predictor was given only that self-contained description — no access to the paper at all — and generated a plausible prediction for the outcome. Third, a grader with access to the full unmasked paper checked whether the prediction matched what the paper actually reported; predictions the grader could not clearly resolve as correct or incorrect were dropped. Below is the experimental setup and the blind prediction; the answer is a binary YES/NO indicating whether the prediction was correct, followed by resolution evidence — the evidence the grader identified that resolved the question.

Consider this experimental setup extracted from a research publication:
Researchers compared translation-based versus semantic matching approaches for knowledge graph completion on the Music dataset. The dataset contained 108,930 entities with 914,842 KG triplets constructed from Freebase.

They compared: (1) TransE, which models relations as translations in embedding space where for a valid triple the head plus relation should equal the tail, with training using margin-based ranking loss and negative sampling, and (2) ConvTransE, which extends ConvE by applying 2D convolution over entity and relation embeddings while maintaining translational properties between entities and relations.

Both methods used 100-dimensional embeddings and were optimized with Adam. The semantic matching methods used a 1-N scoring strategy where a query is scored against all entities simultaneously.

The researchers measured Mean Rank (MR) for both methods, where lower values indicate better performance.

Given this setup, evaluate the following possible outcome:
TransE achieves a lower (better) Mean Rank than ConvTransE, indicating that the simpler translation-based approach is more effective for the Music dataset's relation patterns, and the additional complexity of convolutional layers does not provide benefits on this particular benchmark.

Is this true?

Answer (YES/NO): YES